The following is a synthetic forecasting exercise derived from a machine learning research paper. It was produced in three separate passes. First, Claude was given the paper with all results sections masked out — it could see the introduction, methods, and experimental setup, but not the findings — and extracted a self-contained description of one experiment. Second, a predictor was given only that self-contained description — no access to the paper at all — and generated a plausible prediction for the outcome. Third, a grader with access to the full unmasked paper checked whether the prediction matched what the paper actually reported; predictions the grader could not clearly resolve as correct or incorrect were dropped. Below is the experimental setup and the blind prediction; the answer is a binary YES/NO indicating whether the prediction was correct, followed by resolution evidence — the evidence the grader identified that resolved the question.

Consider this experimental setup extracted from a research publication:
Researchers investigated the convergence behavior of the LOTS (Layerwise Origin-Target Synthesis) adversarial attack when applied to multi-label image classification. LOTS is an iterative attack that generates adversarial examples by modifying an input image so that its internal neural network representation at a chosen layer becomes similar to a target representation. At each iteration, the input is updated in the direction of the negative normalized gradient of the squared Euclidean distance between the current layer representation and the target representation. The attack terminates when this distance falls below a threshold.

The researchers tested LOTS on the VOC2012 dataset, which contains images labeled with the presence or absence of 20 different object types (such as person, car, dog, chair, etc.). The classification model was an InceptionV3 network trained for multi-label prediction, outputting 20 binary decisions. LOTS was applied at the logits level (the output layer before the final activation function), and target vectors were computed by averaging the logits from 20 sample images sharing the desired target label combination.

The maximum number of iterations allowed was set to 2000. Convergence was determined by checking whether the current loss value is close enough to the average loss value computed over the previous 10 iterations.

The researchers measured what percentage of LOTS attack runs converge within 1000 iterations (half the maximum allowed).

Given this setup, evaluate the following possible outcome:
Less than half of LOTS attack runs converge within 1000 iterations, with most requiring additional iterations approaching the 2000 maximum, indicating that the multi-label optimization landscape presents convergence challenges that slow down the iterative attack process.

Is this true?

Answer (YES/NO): NO